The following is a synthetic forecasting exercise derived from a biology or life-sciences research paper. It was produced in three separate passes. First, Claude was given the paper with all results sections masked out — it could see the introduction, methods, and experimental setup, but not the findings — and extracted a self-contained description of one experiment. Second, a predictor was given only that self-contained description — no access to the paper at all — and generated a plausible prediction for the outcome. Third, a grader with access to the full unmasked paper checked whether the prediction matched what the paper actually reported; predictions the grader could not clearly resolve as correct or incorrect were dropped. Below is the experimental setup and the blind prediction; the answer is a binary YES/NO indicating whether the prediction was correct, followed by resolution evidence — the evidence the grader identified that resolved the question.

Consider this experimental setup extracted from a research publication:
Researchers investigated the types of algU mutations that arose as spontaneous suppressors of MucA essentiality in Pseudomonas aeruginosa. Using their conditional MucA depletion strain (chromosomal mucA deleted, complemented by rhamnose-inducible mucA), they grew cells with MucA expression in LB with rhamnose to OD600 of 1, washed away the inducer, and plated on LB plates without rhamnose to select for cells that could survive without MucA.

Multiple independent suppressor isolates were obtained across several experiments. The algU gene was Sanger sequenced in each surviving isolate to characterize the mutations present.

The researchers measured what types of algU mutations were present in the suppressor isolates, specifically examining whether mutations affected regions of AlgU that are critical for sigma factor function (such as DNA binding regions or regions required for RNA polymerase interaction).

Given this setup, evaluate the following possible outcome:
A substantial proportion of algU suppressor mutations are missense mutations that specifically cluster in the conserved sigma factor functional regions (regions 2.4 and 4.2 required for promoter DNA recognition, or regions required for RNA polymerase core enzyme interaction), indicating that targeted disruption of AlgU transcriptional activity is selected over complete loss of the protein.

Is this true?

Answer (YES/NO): NO